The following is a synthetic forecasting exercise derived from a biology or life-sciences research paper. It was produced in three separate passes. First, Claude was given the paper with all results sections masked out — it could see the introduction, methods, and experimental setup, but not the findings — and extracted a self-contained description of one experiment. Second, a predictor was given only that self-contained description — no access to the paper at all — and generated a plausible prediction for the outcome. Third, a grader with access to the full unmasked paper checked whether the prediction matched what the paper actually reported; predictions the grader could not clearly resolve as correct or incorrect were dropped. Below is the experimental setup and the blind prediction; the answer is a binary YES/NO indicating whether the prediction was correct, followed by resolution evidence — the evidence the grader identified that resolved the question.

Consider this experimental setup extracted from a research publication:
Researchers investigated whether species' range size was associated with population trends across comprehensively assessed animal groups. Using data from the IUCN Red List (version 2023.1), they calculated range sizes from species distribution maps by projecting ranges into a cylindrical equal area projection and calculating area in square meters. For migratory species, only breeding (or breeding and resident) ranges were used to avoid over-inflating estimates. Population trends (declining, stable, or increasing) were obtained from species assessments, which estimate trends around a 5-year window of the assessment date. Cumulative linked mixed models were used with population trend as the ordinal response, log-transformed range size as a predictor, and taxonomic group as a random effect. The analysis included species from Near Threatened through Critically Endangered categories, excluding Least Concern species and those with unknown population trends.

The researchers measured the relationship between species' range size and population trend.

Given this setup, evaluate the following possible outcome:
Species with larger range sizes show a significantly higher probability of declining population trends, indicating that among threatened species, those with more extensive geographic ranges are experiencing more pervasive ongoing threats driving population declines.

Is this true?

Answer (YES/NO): YES